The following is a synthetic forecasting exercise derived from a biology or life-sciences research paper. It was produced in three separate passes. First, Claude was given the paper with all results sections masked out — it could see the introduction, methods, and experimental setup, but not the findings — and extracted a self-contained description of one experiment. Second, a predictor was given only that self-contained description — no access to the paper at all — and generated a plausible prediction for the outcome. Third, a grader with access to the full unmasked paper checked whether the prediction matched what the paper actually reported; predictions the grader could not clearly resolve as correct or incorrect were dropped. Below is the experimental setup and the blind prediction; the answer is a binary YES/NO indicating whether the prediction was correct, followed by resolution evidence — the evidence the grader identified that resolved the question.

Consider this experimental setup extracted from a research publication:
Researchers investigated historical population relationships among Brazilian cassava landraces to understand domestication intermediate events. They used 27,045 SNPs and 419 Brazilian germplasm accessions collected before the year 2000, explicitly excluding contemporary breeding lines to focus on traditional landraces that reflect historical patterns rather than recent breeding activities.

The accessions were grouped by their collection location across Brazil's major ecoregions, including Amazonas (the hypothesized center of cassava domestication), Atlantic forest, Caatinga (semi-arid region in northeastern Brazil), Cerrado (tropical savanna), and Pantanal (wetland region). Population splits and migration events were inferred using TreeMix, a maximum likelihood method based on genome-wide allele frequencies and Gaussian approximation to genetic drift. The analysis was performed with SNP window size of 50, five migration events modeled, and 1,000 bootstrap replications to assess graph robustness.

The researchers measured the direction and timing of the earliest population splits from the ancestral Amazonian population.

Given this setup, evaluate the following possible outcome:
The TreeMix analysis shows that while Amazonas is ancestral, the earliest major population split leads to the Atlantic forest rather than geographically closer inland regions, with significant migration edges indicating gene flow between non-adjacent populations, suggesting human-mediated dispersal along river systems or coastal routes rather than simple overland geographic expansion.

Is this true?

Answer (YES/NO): NO